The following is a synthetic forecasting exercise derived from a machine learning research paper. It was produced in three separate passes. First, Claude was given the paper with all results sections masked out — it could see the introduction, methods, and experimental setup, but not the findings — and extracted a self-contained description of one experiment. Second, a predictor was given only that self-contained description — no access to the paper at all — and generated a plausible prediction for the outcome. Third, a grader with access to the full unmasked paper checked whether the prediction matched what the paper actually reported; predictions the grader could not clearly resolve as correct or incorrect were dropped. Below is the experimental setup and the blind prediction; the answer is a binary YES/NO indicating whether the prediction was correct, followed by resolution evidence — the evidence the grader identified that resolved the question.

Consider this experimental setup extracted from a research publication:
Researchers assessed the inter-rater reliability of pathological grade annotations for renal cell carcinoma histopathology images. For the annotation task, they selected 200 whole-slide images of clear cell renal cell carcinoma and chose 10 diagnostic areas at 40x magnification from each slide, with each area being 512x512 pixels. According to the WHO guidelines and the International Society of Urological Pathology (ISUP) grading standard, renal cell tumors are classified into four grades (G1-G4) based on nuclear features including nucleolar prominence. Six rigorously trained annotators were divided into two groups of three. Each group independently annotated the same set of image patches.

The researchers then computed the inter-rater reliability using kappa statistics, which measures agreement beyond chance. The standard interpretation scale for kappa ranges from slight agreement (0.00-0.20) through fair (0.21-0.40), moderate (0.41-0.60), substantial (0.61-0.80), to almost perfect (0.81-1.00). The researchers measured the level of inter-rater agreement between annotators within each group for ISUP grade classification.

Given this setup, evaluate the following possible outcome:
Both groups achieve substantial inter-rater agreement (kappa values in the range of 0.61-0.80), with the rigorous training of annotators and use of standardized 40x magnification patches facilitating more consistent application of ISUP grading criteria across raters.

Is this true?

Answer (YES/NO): NO